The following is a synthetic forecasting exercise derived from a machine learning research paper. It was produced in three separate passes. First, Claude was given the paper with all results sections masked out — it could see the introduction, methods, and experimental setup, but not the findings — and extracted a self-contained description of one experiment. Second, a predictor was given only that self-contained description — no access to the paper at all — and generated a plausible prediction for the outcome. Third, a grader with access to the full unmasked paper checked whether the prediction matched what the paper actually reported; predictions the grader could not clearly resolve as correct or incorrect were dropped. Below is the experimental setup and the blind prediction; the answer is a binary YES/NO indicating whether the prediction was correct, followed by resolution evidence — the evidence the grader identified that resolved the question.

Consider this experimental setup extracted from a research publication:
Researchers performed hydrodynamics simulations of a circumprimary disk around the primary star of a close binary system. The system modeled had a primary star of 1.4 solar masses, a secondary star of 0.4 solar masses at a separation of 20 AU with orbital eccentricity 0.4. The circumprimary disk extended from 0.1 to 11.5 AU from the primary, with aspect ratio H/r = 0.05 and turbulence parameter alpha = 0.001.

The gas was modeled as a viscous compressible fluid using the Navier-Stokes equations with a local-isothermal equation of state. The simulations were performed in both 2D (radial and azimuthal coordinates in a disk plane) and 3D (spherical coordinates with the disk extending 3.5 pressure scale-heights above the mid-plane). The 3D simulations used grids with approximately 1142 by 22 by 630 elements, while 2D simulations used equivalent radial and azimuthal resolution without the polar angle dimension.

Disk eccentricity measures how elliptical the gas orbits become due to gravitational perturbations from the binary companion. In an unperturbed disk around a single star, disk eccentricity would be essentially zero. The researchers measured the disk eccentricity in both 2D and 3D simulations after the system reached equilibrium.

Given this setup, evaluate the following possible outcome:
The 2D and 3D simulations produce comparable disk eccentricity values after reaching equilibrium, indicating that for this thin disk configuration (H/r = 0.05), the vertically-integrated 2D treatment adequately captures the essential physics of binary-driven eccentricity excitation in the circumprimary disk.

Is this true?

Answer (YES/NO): NO